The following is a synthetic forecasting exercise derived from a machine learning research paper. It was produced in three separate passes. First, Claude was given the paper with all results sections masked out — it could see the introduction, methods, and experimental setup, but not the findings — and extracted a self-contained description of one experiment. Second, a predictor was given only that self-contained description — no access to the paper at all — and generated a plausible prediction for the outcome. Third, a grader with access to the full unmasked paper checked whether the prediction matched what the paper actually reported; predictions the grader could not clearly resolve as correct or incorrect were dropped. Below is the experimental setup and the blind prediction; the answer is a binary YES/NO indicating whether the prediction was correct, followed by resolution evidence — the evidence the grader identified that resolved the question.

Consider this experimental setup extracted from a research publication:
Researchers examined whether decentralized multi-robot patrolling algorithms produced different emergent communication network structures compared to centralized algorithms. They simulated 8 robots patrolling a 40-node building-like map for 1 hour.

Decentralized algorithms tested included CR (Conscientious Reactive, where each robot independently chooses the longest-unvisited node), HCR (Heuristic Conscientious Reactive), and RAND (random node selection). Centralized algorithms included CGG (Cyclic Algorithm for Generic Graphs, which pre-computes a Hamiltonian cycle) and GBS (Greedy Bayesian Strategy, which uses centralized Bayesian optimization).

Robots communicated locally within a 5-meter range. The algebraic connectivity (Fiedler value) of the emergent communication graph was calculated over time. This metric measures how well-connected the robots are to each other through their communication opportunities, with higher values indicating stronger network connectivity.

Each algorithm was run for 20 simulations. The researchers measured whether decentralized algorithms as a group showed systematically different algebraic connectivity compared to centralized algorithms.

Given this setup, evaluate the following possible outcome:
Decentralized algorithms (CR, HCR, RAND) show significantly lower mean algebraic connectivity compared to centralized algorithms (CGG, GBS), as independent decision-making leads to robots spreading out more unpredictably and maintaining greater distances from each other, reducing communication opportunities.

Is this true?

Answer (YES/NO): NO